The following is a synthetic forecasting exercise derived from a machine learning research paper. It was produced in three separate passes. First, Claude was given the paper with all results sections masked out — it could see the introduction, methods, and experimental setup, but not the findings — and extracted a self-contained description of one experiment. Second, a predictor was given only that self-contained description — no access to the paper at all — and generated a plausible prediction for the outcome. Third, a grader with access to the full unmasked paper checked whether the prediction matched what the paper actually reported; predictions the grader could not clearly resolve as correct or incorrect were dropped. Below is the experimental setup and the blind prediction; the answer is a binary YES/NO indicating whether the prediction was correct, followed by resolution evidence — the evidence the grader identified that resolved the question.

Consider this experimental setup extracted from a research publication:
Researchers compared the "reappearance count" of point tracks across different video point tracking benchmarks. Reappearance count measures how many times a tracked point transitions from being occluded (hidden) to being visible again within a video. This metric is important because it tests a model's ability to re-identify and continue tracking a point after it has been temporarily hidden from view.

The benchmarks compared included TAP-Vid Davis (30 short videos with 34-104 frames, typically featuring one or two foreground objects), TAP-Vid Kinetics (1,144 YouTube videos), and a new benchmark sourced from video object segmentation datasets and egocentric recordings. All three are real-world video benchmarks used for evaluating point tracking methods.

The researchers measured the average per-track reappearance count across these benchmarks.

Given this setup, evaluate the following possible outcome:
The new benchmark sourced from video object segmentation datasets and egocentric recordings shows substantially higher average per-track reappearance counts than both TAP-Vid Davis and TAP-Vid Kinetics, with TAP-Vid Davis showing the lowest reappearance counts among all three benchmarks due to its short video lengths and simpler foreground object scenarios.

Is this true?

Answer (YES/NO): YES